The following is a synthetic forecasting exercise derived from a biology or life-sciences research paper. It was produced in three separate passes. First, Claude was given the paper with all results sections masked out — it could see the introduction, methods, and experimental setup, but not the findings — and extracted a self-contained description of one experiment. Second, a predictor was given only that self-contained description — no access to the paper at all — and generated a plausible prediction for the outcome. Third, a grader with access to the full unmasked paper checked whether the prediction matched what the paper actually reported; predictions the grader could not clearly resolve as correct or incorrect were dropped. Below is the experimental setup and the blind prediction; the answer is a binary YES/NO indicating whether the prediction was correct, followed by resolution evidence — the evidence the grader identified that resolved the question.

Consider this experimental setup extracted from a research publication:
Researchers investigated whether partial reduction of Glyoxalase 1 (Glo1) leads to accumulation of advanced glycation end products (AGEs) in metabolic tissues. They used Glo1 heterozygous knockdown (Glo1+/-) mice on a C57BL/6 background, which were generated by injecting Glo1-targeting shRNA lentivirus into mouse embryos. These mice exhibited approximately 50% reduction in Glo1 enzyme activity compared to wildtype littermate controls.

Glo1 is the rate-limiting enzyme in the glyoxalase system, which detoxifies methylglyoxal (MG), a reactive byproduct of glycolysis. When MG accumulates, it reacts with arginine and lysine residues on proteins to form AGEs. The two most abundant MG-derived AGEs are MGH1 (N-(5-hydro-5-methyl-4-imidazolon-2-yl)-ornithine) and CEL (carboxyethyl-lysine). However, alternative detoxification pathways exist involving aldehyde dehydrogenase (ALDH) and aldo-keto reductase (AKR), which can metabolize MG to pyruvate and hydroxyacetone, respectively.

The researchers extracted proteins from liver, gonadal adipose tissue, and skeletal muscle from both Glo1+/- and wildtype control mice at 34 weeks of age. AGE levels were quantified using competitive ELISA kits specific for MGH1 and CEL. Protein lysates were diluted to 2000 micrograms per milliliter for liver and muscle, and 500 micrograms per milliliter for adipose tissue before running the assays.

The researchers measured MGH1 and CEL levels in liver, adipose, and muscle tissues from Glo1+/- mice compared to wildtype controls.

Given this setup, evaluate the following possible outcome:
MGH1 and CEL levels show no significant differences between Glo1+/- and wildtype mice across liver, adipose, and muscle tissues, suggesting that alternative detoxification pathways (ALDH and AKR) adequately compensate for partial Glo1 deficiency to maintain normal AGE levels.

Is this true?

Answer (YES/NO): NO